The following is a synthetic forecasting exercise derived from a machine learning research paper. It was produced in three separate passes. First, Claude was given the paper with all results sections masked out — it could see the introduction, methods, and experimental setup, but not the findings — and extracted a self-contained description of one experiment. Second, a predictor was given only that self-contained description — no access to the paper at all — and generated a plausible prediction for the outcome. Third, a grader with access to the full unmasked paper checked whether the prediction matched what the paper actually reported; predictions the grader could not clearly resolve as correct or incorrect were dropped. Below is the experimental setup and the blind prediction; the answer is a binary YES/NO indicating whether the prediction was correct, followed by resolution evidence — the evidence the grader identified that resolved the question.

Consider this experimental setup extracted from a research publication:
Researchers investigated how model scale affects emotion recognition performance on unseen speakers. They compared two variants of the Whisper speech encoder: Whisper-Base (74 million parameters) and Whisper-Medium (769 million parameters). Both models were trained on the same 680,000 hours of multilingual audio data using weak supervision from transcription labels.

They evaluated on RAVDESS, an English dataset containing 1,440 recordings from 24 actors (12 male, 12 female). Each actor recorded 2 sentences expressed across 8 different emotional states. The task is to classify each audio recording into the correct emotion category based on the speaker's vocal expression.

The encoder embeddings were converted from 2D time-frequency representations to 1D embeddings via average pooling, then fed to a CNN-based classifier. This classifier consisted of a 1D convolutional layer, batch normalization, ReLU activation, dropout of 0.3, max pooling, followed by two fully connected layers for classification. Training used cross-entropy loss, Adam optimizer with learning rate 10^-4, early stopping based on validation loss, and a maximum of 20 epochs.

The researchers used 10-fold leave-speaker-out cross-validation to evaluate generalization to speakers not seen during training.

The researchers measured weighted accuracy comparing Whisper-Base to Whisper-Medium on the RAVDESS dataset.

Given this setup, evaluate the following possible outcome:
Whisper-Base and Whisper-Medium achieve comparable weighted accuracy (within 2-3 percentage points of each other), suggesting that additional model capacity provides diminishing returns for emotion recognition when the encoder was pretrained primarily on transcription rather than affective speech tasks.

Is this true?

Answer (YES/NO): NO